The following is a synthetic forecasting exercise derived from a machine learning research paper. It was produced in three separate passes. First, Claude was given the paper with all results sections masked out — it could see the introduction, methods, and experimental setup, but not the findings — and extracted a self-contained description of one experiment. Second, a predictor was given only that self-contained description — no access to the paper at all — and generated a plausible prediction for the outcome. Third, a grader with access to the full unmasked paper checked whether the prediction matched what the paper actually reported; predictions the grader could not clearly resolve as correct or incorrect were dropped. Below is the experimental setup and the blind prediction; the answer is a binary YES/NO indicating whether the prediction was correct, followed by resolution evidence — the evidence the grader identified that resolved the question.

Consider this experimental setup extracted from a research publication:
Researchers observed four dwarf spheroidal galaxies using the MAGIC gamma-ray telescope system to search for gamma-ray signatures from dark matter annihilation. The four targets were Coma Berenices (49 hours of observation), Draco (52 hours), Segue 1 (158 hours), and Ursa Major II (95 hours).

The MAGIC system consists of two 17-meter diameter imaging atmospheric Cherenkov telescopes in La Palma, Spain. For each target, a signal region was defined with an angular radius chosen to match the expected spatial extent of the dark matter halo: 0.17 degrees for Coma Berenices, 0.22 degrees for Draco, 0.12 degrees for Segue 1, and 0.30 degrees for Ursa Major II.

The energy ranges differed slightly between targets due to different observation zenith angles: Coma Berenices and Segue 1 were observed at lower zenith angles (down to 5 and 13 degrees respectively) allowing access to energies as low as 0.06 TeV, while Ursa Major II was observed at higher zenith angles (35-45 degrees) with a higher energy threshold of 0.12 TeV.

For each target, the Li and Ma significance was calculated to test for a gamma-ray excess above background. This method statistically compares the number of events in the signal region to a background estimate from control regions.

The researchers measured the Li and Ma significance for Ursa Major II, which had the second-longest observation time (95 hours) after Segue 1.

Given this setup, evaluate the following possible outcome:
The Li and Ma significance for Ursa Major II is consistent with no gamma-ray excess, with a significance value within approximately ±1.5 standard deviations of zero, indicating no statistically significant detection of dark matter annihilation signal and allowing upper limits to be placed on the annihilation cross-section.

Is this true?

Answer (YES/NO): NO